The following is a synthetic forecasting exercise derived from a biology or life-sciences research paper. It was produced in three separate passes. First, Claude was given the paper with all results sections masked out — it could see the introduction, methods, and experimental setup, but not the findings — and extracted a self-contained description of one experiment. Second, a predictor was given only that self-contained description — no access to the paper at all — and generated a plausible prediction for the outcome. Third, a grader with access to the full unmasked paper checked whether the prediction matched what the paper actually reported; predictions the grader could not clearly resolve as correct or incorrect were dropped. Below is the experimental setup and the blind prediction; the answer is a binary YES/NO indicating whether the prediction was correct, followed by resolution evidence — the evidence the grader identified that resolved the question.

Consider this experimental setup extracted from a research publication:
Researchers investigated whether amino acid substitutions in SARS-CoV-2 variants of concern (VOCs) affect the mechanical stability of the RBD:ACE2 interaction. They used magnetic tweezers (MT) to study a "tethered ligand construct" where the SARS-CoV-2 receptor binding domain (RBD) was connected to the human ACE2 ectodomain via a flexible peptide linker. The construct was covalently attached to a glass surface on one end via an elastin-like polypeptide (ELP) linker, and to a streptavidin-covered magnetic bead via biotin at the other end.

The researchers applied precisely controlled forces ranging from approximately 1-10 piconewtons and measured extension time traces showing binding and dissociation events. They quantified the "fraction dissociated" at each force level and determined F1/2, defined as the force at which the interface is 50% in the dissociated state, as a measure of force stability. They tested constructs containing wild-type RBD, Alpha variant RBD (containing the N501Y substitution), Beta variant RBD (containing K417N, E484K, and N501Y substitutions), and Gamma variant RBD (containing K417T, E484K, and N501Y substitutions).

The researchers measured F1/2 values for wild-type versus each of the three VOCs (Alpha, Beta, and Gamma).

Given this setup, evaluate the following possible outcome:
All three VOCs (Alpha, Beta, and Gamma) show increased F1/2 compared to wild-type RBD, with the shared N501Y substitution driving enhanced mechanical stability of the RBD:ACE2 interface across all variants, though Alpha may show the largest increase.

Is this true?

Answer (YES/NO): NO